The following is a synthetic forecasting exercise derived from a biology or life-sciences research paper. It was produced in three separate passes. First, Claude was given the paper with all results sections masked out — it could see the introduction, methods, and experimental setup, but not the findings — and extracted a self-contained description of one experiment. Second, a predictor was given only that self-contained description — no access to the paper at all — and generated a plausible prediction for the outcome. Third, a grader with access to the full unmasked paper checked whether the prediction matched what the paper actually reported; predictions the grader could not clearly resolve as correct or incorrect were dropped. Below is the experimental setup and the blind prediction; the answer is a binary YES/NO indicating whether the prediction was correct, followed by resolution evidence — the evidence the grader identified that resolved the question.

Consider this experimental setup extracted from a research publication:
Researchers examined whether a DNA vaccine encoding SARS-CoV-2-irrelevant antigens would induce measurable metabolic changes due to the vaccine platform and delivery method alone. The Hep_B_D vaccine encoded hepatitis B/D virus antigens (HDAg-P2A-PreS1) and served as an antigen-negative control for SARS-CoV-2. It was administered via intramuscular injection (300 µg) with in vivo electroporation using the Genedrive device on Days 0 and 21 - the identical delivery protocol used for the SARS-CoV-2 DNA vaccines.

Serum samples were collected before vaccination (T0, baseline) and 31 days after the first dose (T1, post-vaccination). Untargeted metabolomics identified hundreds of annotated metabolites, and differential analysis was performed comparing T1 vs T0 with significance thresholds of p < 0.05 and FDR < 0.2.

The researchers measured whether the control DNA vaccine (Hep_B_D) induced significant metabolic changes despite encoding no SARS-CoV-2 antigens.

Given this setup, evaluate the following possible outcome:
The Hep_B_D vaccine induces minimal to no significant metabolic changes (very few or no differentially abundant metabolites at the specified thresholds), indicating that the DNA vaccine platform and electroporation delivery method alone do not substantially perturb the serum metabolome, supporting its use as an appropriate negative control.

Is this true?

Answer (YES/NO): NO